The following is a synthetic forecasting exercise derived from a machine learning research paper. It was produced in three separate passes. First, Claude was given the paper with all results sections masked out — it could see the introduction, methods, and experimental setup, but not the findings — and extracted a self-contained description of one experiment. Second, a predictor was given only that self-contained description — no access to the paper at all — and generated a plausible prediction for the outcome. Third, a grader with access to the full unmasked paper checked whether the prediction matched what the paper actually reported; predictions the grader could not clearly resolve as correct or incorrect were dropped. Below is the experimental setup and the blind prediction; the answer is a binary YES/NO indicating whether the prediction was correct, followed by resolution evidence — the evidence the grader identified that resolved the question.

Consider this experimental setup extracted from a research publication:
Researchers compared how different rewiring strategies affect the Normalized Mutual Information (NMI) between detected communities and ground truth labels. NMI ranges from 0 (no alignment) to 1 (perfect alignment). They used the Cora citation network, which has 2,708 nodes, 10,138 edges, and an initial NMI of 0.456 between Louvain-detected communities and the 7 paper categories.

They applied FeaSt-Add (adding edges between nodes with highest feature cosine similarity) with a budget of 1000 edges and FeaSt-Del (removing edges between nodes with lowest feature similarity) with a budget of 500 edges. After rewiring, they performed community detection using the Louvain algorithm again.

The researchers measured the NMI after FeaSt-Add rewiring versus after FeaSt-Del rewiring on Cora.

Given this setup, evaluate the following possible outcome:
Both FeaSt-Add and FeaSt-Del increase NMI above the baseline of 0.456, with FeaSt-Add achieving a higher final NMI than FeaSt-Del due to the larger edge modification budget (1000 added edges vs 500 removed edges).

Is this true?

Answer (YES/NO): NO